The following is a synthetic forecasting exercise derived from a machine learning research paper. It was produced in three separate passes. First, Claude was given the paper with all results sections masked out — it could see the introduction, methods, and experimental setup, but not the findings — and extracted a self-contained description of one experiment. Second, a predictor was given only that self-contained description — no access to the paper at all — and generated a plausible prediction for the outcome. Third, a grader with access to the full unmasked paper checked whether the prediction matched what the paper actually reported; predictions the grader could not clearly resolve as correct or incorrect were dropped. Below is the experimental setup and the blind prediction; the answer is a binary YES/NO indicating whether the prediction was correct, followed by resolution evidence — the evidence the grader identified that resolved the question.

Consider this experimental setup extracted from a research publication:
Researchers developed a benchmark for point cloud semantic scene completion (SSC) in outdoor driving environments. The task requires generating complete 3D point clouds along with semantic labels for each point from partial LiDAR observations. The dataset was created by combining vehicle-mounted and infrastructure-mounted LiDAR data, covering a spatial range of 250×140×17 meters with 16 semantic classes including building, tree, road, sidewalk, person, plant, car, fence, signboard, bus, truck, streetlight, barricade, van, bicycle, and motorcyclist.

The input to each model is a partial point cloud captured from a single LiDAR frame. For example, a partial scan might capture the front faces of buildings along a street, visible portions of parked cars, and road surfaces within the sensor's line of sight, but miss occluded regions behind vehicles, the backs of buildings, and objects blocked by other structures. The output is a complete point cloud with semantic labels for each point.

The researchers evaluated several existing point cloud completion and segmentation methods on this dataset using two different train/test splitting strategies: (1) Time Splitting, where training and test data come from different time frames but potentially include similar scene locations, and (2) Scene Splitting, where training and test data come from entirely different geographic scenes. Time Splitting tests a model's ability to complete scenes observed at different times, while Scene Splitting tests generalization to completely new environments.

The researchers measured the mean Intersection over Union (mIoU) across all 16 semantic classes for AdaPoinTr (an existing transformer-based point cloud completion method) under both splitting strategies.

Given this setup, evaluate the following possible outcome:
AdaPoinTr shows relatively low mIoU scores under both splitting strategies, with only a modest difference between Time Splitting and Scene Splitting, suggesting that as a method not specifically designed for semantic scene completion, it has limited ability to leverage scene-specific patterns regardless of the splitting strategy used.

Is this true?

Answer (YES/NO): NO